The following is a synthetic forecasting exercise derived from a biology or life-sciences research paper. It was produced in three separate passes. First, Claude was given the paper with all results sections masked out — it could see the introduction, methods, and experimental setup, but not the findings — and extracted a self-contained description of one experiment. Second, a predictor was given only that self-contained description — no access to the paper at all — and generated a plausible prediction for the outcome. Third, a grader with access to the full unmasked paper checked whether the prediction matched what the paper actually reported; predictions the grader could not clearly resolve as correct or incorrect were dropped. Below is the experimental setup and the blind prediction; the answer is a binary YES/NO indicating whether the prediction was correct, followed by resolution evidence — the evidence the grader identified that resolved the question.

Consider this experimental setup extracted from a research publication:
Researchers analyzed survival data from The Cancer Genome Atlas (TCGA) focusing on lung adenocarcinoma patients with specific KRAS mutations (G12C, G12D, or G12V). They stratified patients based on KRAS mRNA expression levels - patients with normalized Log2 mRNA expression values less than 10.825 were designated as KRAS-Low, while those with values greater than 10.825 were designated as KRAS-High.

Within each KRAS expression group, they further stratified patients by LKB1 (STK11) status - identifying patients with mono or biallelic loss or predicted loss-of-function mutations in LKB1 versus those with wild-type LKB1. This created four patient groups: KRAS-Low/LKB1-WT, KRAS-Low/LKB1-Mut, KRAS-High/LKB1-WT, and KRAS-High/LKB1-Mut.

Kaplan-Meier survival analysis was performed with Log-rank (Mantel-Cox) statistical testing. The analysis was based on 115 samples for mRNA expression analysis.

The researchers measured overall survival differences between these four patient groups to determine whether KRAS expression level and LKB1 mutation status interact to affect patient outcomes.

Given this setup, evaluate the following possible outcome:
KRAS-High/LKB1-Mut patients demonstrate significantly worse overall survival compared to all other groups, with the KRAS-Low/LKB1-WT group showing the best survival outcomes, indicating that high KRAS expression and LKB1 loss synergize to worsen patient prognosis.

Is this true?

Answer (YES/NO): NO